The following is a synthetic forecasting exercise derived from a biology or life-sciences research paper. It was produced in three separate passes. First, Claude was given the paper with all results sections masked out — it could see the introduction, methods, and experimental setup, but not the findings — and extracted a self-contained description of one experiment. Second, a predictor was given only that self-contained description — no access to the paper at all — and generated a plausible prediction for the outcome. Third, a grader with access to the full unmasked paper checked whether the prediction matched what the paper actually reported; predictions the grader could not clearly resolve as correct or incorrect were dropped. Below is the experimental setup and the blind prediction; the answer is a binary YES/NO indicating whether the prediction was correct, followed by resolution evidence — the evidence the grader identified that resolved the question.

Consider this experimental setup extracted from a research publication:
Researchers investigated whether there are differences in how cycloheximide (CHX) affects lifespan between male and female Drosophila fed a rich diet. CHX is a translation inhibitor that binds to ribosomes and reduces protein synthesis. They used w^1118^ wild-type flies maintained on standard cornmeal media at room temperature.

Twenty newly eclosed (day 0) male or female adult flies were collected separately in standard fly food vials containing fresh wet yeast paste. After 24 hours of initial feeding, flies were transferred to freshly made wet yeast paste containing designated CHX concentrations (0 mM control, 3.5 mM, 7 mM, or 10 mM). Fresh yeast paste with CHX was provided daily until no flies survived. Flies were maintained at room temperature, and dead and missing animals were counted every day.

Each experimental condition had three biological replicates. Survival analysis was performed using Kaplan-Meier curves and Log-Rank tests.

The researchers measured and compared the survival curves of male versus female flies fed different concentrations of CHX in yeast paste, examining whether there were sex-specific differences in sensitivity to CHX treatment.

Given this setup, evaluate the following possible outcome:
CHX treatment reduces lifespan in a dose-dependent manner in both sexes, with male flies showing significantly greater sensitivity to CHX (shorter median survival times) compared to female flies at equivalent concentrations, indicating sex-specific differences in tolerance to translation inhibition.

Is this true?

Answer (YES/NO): NO